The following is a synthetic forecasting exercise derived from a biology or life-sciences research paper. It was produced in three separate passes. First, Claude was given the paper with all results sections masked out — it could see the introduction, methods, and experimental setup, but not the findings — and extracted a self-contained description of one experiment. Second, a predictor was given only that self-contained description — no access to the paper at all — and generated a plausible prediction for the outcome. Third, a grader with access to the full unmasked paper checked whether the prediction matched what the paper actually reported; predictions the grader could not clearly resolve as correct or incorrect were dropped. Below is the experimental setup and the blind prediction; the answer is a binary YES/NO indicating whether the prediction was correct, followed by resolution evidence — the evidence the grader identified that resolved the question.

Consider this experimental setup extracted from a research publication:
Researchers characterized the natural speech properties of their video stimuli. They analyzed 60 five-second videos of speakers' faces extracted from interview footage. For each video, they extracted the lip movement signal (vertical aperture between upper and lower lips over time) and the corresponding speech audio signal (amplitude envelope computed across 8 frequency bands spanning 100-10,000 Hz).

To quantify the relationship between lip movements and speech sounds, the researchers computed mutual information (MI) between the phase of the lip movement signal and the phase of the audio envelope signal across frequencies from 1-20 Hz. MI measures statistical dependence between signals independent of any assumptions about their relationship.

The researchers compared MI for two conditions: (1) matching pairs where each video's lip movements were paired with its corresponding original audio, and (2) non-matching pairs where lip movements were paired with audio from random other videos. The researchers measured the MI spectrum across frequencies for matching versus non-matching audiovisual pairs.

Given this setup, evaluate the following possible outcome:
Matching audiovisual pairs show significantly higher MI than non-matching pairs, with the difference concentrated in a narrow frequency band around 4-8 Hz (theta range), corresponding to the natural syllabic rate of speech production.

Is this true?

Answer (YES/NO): YES